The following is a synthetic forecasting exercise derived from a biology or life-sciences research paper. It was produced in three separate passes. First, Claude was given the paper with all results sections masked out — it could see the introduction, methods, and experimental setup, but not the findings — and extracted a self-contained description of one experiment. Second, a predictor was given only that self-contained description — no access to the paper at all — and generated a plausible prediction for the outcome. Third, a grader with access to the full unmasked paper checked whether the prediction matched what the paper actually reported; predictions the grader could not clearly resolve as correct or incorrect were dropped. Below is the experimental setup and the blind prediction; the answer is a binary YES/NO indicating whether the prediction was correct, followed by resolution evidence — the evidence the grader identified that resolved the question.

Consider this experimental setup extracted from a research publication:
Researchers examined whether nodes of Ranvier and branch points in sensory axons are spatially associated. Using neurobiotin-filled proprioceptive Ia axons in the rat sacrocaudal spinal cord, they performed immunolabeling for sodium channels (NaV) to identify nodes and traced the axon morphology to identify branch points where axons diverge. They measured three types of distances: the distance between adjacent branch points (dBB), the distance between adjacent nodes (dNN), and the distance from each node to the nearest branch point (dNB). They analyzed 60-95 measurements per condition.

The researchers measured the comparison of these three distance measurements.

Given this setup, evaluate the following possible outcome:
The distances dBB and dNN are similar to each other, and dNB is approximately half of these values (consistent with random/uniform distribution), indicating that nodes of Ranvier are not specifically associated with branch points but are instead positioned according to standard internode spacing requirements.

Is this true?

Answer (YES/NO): NO